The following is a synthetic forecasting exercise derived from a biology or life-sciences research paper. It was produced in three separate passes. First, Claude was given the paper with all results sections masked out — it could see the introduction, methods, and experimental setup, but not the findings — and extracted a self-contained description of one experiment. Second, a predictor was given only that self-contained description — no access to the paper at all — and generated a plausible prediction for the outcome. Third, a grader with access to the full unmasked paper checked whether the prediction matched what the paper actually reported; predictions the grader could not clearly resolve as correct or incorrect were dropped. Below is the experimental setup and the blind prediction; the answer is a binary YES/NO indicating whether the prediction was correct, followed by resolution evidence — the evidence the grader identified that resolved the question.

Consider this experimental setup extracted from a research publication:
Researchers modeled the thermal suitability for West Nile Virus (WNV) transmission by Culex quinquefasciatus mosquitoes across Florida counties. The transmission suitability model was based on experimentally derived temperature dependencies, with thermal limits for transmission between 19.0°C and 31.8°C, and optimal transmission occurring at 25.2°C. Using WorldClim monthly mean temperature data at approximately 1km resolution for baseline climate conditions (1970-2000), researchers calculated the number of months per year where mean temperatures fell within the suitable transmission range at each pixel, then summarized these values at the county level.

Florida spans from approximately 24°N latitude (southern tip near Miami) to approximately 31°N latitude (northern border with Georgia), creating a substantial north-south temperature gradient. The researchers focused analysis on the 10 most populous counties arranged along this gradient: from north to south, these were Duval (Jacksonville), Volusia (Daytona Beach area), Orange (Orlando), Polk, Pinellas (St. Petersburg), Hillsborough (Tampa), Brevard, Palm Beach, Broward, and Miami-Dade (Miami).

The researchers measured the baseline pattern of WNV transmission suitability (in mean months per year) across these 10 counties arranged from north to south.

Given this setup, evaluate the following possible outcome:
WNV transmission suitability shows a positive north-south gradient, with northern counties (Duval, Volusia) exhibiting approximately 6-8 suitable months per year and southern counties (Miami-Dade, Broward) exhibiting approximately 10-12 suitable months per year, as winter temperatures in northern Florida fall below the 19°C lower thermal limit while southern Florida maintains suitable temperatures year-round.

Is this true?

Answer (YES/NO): NO